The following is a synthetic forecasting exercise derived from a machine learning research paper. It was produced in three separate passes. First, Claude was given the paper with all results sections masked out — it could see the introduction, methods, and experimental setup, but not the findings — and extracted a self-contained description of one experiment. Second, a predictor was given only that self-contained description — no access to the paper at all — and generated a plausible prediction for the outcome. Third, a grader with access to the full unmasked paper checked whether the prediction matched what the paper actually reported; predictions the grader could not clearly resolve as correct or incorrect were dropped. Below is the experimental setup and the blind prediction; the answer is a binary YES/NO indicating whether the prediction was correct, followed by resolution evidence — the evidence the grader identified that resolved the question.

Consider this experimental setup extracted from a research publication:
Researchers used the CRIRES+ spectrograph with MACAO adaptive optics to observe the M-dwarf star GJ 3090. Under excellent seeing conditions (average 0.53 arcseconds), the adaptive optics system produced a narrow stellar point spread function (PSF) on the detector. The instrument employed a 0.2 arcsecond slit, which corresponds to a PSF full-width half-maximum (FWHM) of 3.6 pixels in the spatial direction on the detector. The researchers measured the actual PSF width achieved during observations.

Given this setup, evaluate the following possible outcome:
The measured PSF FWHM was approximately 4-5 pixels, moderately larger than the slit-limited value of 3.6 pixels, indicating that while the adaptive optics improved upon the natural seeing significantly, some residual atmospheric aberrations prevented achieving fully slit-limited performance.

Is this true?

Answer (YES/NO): NO